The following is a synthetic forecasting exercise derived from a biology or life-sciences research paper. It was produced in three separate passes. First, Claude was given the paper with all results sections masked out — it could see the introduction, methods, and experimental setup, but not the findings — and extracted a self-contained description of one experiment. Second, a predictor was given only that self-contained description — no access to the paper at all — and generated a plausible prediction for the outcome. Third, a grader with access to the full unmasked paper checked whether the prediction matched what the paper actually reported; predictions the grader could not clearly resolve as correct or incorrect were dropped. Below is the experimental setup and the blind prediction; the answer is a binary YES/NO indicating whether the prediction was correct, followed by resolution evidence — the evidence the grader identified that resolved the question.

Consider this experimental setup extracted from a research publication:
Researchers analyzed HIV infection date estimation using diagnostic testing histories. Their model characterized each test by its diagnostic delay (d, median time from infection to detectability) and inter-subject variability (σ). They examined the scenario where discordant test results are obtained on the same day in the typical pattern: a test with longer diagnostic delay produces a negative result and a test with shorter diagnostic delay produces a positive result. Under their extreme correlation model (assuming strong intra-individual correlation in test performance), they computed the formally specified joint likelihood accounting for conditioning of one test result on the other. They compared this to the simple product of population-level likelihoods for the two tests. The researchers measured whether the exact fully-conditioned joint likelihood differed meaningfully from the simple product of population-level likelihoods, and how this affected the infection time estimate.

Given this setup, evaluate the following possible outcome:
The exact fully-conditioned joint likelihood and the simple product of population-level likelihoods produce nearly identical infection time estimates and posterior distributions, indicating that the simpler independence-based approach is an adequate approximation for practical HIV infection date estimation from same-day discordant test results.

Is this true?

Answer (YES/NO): YES